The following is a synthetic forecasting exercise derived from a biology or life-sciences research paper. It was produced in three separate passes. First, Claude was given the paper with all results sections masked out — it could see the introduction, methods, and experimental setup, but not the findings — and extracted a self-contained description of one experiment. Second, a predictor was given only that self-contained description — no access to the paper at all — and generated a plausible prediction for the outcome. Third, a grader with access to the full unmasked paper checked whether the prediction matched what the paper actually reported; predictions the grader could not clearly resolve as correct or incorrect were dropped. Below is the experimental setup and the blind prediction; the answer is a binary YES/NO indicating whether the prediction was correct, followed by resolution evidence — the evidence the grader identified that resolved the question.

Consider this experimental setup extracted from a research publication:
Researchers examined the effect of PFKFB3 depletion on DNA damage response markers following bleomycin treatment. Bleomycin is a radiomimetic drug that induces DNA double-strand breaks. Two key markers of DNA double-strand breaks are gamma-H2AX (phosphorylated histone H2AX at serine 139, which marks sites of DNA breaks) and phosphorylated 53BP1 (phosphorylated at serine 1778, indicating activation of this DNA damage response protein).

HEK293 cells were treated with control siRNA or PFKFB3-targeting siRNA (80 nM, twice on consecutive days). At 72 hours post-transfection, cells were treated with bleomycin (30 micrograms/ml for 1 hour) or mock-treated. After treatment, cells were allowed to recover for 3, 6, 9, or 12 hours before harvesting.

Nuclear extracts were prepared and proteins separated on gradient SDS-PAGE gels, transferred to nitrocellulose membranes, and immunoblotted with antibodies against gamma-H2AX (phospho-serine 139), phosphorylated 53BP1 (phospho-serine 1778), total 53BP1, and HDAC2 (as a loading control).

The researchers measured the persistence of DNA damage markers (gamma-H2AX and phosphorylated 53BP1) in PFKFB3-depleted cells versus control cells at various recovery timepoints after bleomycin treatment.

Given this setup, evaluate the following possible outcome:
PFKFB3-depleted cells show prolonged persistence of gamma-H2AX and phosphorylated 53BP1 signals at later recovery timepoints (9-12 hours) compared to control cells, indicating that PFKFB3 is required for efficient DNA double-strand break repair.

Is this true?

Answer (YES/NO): YES